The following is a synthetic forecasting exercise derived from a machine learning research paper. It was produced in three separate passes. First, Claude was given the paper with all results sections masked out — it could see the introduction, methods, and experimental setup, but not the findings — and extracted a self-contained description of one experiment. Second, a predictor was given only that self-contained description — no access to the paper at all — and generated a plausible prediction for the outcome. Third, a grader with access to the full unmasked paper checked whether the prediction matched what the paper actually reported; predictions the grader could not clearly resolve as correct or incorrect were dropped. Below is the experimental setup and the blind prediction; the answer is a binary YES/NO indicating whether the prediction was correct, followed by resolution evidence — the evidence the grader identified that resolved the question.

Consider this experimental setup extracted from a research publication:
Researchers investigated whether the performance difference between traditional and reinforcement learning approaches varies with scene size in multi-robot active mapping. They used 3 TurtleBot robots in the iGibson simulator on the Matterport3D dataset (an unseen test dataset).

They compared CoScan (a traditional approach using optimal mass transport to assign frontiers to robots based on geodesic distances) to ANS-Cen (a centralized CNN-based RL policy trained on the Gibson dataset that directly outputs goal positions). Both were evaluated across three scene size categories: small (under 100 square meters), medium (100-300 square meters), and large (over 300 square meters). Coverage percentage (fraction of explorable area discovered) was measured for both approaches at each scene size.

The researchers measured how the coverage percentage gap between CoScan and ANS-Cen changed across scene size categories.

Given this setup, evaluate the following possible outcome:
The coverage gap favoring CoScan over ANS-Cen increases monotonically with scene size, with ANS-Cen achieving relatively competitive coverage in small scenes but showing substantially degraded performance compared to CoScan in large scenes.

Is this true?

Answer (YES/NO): YES